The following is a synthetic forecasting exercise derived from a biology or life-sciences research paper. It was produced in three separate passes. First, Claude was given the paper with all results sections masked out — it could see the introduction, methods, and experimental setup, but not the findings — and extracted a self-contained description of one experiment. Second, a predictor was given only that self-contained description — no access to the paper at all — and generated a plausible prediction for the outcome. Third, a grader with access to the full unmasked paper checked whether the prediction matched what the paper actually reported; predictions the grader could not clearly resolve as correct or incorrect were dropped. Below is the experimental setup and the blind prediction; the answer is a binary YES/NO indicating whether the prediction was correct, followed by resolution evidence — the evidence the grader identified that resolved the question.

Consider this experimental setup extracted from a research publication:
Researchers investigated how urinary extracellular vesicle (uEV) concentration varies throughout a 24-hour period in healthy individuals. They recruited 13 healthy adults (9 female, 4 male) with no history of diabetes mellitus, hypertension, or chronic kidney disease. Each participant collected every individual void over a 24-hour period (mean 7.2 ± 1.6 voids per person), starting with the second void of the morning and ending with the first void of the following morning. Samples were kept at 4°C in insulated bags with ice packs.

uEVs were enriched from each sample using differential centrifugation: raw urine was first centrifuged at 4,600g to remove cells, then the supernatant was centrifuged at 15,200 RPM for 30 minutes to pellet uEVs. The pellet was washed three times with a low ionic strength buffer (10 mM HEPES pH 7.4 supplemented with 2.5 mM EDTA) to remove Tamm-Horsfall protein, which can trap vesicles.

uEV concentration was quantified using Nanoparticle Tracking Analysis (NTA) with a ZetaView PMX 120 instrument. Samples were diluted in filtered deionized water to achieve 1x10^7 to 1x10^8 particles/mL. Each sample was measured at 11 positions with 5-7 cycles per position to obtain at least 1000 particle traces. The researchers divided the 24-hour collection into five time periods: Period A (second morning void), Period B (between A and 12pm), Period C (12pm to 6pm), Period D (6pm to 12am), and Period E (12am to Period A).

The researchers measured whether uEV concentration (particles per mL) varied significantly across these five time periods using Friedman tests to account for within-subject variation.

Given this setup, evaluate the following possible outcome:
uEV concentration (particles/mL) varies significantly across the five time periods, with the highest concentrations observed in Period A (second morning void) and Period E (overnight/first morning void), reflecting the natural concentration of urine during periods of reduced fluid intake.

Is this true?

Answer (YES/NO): NO